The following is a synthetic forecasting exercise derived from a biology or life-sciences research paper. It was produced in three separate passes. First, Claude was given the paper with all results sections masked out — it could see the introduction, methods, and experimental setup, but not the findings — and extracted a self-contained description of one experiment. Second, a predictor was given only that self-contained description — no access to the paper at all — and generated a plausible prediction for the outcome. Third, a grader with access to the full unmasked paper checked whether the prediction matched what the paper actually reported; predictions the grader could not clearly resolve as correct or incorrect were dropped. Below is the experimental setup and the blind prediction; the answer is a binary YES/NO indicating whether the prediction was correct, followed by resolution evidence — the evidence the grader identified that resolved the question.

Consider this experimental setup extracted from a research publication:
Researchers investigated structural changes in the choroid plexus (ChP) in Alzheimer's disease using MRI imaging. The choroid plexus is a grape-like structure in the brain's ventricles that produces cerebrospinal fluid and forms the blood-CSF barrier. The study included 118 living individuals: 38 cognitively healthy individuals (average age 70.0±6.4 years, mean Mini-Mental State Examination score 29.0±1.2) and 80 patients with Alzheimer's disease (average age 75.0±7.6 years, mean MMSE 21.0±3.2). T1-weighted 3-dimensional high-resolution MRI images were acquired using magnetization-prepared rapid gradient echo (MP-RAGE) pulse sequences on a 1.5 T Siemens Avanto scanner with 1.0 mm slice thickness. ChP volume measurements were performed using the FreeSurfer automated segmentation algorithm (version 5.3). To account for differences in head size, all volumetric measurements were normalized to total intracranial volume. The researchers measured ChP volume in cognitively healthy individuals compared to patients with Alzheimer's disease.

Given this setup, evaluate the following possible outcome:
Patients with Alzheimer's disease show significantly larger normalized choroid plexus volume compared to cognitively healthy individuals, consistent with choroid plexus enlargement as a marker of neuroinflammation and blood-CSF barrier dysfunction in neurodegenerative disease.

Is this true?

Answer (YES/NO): YES